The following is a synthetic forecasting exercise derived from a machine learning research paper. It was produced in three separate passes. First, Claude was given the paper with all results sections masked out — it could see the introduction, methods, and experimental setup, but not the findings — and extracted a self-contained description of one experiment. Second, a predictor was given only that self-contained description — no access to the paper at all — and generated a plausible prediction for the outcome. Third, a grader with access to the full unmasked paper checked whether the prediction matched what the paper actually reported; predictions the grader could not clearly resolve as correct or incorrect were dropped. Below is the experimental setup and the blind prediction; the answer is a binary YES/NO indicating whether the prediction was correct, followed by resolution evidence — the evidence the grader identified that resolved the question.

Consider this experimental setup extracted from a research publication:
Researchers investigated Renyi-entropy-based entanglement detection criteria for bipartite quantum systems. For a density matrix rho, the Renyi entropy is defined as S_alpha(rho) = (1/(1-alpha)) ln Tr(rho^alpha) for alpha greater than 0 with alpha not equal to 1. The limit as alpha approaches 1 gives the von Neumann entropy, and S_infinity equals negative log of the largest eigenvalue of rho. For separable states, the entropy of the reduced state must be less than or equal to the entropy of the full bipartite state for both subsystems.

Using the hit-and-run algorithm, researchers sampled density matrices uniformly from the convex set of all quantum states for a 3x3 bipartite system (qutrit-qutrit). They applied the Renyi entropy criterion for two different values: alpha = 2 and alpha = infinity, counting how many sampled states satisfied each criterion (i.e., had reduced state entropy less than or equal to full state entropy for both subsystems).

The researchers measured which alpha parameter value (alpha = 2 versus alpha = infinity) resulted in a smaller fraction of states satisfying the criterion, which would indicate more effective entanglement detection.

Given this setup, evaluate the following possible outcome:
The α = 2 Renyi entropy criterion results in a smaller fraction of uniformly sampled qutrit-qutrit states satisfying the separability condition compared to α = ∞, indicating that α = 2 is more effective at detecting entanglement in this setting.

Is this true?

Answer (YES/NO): NO